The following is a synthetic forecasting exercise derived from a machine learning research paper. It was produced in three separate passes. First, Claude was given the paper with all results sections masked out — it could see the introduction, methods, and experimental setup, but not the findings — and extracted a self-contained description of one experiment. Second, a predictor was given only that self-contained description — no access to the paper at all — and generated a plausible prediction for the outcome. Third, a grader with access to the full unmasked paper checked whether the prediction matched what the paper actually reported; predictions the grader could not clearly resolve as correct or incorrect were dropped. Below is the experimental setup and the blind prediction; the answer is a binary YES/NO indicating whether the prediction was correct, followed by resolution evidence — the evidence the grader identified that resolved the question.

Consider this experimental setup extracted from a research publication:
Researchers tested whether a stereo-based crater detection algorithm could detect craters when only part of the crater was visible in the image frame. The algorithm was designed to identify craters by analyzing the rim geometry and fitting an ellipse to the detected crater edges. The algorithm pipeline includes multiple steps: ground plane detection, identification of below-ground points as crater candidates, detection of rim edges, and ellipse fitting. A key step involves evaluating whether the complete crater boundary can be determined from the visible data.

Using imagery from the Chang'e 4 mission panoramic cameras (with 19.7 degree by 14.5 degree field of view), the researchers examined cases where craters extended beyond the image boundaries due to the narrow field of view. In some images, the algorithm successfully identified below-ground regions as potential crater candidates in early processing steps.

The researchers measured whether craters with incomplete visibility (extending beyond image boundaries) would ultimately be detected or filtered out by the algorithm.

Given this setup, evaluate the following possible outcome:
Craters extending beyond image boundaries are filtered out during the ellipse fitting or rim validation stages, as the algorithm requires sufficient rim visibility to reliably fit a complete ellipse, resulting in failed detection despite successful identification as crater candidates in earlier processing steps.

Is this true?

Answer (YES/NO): YES